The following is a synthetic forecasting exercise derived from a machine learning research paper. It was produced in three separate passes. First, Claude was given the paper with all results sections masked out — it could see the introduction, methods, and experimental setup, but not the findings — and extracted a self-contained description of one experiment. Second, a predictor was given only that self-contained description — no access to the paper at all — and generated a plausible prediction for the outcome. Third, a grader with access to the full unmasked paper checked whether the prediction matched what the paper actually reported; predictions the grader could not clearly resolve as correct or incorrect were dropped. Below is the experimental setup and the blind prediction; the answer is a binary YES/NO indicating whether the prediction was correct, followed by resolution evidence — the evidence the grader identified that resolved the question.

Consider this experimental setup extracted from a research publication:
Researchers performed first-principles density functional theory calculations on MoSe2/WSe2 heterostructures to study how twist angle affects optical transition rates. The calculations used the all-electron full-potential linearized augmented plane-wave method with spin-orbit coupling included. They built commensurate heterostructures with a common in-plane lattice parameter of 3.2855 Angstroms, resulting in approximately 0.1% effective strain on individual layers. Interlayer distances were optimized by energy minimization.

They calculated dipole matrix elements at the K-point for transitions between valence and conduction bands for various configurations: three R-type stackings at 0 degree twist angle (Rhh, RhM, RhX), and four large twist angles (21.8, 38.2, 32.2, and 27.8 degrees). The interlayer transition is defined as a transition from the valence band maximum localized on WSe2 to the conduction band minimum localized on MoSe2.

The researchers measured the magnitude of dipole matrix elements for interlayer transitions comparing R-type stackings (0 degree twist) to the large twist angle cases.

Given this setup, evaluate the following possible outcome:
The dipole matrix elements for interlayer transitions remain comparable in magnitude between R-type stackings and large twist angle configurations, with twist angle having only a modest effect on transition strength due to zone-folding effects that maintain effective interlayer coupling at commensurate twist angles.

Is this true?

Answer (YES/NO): NO